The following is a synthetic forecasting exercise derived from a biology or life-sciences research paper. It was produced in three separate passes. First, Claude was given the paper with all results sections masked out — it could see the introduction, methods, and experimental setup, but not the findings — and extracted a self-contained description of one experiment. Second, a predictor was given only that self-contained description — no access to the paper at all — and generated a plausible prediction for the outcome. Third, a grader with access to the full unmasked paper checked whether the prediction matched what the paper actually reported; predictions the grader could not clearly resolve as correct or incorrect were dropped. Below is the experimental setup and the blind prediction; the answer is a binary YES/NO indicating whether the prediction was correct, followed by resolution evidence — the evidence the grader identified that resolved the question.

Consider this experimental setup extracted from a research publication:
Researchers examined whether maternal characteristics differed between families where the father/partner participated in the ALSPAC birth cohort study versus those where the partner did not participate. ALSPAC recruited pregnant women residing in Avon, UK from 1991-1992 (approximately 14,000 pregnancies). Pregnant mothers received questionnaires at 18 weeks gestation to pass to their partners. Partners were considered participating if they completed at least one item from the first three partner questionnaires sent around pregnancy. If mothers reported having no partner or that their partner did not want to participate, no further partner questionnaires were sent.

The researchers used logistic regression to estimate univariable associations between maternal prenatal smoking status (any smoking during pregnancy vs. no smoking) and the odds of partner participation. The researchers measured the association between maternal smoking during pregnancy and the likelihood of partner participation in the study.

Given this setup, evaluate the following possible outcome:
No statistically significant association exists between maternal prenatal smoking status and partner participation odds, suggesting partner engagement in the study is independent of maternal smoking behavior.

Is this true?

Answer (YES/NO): NO